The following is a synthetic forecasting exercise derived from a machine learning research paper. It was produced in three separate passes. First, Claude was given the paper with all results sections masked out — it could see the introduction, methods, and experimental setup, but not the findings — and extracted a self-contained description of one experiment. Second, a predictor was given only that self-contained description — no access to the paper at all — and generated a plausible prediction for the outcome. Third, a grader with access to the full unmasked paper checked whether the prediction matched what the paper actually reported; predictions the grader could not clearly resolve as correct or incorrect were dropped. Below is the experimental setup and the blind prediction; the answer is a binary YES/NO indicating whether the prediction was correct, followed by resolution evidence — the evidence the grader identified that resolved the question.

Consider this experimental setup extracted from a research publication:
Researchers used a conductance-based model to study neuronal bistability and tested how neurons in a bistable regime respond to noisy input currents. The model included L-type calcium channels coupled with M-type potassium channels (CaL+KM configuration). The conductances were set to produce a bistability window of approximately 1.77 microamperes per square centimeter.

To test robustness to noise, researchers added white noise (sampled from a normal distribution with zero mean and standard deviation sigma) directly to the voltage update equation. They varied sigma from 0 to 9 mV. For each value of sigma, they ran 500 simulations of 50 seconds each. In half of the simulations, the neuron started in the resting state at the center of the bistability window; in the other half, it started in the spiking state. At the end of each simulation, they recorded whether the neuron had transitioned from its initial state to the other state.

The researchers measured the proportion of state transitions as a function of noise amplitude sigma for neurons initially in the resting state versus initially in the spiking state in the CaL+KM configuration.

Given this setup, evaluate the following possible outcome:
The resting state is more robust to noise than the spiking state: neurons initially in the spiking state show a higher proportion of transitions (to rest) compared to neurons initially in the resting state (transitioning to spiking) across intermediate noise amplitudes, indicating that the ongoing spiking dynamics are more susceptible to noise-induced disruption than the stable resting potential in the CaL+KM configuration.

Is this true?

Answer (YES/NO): NO